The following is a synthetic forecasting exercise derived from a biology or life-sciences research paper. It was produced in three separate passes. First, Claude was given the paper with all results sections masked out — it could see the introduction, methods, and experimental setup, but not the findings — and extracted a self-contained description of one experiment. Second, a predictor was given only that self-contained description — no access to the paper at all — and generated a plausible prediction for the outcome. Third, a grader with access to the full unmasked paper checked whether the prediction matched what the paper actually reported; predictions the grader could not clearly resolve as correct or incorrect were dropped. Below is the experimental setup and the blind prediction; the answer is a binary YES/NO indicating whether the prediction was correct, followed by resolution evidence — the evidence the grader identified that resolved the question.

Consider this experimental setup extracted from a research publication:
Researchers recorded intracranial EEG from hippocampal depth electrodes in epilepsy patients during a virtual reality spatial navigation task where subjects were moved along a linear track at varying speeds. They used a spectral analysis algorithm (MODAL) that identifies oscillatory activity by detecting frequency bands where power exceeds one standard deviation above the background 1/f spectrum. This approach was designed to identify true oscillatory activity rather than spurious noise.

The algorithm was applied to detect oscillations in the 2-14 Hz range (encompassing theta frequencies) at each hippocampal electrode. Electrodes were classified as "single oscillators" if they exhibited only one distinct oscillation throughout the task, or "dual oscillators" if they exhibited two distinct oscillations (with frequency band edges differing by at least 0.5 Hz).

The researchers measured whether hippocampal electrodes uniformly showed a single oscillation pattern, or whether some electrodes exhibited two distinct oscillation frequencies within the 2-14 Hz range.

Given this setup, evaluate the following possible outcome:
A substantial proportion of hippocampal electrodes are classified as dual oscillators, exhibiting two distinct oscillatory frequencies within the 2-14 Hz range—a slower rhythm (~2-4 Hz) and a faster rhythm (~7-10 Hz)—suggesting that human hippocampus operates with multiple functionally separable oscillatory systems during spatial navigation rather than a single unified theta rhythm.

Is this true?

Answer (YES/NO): YES